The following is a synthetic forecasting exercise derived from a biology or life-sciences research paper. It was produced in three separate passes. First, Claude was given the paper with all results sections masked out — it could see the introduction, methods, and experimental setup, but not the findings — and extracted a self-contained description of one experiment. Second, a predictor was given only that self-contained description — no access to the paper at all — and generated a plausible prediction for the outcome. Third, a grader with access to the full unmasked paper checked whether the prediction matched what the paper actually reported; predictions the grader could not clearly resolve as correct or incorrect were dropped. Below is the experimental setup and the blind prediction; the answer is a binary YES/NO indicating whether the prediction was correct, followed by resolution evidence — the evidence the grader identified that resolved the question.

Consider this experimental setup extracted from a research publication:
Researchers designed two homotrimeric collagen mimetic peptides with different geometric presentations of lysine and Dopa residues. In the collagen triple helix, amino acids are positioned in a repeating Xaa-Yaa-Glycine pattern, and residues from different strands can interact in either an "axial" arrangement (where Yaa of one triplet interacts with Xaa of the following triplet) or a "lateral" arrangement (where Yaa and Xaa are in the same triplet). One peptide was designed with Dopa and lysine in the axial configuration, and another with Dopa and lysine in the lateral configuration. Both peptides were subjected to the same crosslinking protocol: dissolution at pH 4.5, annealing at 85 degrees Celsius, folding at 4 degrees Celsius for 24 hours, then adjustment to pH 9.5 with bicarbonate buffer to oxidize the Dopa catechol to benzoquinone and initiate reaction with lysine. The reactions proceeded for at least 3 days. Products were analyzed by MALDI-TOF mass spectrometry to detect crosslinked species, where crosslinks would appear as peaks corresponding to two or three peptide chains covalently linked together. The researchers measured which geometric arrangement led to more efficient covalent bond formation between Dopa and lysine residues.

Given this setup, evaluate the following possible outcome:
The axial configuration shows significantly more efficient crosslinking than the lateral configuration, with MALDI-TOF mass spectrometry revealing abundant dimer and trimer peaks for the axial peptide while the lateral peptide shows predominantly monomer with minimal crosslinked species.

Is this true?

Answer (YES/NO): NO